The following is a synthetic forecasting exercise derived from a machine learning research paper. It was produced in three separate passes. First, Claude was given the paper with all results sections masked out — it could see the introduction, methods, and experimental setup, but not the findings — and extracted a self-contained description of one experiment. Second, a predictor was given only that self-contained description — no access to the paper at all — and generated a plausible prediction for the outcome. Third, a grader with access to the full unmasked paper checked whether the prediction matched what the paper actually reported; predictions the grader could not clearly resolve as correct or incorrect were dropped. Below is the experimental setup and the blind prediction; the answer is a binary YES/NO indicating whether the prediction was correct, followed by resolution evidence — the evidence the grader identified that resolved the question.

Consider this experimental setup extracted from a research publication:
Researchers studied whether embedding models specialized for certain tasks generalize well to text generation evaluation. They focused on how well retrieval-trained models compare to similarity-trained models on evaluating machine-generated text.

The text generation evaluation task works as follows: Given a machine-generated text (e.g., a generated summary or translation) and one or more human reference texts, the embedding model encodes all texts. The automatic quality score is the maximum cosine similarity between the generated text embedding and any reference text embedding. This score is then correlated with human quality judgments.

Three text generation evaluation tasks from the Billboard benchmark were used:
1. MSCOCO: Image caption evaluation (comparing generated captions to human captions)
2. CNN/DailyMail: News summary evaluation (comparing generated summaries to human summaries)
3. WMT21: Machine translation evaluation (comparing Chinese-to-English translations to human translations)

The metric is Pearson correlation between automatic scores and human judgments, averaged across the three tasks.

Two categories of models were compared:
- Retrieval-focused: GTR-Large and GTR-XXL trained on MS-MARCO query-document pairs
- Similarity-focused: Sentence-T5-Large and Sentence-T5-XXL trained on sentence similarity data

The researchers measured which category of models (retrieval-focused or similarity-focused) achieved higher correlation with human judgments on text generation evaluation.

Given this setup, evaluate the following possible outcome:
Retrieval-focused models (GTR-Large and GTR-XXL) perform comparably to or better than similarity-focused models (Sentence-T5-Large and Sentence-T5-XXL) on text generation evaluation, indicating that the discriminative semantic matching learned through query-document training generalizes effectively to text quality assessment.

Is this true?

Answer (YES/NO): NO